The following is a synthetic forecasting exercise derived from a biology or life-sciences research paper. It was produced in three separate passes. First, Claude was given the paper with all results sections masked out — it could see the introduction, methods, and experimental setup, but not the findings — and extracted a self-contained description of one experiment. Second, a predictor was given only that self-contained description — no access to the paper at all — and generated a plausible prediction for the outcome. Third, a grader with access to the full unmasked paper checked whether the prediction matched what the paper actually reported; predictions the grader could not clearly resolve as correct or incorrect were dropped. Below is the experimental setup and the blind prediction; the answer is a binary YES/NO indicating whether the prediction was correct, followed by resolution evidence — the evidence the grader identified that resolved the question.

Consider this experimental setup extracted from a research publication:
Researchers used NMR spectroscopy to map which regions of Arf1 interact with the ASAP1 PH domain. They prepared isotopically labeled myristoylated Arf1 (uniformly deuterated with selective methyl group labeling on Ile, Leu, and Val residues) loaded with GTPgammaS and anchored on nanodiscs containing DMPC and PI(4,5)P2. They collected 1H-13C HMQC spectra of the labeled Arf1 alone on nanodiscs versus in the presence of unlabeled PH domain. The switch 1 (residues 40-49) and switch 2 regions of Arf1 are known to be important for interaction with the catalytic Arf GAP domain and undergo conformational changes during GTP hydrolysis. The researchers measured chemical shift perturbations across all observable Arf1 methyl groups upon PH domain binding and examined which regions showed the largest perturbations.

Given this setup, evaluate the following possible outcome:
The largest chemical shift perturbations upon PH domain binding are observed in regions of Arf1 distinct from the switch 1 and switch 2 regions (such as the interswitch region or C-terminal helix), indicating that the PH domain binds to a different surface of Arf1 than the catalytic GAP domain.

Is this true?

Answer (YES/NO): NO